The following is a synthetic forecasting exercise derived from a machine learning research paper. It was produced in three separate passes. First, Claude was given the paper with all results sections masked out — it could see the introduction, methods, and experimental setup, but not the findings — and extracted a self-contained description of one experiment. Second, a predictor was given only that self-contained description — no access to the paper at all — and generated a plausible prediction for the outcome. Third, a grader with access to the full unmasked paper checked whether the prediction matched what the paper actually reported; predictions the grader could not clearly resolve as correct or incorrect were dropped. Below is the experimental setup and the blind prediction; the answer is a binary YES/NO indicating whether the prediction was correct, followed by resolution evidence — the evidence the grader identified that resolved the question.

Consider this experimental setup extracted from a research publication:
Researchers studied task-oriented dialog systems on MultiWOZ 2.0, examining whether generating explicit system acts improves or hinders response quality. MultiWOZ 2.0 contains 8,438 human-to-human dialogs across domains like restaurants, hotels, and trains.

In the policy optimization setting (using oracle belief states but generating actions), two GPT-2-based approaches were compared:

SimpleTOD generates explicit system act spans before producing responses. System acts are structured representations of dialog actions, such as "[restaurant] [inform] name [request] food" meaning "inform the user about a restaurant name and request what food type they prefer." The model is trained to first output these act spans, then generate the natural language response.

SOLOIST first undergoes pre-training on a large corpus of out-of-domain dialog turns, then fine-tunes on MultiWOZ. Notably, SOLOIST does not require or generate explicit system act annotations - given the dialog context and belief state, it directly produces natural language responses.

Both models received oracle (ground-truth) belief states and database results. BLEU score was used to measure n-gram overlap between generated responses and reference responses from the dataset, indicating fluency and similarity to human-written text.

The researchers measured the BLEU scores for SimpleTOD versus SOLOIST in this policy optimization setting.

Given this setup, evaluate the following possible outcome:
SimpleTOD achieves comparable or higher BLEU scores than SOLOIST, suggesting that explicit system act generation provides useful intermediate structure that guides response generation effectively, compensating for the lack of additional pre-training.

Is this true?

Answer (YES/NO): NO